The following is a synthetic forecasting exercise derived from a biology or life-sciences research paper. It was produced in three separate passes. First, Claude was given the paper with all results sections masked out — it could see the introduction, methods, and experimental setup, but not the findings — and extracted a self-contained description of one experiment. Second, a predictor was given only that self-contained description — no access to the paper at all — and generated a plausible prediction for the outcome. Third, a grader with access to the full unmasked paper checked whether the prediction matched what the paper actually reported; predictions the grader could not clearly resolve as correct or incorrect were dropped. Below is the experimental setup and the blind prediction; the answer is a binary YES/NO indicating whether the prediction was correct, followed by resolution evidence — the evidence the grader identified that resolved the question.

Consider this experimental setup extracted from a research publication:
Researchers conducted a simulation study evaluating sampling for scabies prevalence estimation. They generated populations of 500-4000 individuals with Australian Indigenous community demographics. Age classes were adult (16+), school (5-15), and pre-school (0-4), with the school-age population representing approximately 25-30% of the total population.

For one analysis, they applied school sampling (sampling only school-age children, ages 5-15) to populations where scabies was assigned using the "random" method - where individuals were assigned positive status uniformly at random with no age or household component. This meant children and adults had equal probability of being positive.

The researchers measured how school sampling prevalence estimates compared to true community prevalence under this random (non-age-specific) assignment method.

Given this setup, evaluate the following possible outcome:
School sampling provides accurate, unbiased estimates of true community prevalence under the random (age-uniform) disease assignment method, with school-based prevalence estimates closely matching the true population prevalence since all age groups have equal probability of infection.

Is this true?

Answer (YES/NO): YES